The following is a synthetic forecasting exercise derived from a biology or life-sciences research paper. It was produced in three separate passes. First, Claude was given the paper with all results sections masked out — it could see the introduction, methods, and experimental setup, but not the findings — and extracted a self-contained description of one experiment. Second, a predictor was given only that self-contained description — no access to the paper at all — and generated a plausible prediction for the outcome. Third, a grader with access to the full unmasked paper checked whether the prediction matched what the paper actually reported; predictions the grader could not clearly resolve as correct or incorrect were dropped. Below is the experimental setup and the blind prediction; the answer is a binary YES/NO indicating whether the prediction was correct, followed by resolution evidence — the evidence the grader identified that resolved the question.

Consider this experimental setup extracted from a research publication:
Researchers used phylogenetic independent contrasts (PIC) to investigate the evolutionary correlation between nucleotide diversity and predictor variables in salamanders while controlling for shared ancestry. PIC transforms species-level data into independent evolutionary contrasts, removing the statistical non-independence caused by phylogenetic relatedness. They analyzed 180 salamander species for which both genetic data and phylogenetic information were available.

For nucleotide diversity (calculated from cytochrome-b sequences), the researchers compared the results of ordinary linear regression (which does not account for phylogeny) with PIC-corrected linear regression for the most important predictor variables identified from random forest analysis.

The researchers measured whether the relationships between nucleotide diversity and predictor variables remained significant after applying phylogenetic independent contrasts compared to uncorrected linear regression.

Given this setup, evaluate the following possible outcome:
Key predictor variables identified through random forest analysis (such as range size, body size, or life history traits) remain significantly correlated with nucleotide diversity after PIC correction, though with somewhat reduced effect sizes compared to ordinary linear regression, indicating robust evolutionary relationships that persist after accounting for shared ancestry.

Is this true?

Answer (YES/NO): NO